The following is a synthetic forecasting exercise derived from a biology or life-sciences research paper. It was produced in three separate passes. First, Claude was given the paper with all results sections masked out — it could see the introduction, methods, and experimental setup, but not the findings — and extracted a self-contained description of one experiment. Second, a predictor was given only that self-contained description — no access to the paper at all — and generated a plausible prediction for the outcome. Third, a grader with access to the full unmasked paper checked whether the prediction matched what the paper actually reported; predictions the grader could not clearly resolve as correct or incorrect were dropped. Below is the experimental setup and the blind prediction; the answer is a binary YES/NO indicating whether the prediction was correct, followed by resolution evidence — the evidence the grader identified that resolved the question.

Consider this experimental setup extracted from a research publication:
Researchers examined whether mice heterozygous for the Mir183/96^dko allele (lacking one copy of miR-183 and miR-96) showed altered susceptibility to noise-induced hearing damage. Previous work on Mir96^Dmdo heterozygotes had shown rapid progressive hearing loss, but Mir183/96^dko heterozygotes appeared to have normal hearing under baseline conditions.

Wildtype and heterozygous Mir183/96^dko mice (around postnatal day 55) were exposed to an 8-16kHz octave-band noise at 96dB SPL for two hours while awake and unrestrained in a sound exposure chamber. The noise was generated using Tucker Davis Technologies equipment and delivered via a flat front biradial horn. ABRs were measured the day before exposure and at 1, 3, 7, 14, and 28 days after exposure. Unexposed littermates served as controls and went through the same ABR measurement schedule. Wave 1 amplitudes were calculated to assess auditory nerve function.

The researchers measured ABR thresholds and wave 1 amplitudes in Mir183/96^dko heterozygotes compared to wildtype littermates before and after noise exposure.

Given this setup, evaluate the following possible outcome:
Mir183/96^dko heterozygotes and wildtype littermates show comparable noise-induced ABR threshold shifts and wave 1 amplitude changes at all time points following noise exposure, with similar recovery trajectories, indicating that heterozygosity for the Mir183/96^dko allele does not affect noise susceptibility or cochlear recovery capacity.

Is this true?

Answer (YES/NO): YES